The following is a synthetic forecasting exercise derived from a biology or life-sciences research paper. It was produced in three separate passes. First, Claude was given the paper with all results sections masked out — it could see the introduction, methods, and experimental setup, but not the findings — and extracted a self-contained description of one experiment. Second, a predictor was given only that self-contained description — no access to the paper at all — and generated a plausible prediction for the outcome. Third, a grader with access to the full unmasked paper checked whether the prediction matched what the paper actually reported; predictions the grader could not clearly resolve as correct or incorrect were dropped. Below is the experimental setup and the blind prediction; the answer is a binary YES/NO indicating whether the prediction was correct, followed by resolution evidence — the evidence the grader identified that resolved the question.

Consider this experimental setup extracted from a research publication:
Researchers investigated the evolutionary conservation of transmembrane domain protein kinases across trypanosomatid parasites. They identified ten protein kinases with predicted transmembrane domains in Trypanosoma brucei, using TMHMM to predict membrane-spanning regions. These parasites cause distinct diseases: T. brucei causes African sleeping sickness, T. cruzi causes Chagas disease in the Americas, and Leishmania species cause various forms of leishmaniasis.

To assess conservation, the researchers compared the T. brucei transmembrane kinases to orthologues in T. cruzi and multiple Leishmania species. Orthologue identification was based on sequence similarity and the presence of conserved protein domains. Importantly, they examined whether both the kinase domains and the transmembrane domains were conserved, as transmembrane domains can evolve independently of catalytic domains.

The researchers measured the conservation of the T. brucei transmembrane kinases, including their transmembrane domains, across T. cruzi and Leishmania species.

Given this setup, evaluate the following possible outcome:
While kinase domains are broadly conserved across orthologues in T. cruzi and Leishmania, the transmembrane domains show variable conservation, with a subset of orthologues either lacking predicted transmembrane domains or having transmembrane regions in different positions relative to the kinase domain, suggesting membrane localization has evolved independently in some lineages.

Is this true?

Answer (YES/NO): NO